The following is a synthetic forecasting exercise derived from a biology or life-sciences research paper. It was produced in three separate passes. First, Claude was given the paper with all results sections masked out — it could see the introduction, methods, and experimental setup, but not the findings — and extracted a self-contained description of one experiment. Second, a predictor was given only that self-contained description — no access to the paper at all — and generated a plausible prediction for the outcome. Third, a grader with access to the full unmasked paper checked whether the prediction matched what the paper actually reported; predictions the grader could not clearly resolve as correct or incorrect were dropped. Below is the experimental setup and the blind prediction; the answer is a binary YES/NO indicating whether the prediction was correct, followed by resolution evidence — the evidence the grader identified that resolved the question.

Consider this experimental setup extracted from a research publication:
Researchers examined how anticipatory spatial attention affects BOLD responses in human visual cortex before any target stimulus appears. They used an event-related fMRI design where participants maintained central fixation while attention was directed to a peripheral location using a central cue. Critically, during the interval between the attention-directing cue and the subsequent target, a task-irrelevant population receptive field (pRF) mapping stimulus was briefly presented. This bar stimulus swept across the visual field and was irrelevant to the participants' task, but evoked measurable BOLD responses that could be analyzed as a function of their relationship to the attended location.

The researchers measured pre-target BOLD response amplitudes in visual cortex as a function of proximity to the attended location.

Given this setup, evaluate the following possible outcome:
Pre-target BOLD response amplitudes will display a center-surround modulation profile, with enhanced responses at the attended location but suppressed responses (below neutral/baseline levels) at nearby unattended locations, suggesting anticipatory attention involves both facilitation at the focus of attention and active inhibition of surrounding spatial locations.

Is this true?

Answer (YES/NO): YES